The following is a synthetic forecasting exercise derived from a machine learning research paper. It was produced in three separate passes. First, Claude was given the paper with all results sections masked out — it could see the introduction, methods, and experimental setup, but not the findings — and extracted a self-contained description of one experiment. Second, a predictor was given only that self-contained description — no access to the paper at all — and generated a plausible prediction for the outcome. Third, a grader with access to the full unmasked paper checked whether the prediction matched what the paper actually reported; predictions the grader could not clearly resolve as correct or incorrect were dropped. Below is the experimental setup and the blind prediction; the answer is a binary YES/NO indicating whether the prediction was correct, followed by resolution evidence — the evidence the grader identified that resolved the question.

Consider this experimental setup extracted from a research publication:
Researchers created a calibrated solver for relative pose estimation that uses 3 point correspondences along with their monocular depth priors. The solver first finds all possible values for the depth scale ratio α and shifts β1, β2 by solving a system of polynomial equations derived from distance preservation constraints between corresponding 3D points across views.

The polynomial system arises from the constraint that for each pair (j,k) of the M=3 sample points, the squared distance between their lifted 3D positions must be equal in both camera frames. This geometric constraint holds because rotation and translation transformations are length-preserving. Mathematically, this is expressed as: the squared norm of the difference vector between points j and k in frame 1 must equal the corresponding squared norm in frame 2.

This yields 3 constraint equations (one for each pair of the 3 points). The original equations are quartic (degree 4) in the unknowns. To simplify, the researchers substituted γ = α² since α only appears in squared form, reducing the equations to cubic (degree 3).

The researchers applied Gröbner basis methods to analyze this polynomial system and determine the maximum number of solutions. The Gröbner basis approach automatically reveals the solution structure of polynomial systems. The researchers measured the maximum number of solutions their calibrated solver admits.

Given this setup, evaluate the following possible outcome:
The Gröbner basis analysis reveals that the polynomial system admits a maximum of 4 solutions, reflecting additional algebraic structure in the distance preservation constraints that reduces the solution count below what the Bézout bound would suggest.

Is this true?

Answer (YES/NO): YES